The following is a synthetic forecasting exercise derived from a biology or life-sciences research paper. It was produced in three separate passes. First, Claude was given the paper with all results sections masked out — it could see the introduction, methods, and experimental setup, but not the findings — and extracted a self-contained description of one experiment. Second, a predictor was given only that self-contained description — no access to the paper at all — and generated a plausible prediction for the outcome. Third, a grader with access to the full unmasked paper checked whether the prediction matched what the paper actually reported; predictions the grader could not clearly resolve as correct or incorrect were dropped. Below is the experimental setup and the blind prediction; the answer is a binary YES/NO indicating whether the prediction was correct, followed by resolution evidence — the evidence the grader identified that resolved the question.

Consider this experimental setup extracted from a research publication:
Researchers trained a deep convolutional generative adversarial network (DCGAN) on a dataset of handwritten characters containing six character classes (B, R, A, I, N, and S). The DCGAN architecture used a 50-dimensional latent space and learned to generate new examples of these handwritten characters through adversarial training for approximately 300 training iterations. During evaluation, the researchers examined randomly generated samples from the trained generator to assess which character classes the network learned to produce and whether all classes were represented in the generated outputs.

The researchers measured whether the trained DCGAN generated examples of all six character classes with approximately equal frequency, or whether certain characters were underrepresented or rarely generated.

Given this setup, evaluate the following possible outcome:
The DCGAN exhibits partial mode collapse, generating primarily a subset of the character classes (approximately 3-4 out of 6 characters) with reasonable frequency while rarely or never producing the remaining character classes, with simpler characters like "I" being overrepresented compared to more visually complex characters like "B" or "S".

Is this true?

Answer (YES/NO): NO